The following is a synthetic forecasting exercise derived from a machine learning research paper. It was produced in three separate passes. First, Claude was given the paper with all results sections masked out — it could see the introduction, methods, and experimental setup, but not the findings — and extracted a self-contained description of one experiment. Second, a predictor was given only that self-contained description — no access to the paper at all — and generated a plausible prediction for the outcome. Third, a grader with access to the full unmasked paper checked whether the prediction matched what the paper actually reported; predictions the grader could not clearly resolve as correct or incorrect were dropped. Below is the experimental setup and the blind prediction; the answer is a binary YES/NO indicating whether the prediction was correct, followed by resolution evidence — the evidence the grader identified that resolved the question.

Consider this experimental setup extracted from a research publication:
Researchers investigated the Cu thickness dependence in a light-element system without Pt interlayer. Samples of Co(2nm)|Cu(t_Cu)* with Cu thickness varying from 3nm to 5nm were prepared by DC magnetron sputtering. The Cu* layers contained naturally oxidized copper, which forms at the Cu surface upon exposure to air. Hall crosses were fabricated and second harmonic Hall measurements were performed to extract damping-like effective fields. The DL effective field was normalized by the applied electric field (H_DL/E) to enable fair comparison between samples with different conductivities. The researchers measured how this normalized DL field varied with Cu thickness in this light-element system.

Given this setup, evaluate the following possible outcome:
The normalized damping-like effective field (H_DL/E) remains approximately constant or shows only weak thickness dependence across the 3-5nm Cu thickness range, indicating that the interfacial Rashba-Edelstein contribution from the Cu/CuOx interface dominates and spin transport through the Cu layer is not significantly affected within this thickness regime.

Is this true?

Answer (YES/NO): NO